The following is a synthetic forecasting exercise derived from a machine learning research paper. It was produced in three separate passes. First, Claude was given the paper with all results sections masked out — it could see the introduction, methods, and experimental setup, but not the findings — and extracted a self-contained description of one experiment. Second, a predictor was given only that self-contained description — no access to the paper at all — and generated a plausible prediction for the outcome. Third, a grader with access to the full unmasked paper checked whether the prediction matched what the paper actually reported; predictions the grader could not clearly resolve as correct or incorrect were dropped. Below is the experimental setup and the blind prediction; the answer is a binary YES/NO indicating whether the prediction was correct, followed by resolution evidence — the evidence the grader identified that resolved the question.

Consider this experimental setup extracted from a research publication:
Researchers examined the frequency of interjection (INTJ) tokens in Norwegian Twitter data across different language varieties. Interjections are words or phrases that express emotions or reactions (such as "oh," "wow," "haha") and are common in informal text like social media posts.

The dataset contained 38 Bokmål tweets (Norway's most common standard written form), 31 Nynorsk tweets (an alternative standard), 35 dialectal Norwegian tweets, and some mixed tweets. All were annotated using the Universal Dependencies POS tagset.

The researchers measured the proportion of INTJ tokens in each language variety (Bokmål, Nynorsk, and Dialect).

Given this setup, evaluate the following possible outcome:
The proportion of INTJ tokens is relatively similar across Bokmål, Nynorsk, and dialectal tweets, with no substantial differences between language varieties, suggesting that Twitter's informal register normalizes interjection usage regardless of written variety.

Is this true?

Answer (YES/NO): NO